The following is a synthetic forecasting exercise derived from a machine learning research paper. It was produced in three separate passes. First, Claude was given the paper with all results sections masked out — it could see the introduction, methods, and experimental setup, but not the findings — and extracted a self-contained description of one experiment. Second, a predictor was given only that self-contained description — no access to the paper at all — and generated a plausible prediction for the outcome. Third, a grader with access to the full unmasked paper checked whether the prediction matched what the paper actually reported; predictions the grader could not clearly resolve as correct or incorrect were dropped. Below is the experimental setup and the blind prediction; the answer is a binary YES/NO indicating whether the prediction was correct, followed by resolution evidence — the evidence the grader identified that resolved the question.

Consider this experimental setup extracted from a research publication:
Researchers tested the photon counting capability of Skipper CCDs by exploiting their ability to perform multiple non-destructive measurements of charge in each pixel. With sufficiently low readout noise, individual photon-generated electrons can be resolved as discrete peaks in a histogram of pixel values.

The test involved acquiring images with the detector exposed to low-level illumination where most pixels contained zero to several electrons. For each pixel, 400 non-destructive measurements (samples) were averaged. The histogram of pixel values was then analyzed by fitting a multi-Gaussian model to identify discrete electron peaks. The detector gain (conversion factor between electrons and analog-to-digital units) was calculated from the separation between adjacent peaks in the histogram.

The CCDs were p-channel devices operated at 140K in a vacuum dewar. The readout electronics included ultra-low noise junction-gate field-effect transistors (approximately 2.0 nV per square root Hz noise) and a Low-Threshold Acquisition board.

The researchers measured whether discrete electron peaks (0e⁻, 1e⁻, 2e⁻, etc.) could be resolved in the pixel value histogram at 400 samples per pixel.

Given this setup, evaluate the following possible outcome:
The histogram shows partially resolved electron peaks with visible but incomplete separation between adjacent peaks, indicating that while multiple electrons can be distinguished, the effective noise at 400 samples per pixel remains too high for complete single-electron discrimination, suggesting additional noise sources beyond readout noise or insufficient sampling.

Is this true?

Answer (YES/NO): NO